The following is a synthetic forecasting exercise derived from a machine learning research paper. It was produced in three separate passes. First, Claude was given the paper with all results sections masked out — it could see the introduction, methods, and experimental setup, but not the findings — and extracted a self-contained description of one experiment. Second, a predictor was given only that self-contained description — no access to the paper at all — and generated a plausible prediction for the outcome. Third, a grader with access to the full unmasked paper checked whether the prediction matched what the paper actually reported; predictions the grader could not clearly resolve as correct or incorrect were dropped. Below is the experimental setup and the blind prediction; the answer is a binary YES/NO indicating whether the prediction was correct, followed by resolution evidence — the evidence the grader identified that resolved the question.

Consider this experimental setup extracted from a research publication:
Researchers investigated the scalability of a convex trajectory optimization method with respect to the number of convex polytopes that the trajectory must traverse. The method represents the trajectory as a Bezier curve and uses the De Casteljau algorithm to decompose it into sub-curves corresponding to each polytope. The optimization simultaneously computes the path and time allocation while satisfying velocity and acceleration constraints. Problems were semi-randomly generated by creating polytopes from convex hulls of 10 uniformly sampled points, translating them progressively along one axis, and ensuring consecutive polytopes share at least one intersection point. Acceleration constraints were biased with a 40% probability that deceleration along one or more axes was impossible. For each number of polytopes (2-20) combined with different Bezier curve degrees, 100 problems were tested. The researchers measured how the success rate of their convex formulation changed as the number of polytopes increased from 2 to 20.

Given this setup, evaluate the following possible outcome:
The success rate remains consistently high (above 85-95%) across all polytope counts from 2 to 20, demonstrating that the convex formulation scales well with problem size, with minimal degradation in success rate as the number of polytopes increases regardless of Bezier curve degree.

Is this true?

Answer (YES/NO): NO